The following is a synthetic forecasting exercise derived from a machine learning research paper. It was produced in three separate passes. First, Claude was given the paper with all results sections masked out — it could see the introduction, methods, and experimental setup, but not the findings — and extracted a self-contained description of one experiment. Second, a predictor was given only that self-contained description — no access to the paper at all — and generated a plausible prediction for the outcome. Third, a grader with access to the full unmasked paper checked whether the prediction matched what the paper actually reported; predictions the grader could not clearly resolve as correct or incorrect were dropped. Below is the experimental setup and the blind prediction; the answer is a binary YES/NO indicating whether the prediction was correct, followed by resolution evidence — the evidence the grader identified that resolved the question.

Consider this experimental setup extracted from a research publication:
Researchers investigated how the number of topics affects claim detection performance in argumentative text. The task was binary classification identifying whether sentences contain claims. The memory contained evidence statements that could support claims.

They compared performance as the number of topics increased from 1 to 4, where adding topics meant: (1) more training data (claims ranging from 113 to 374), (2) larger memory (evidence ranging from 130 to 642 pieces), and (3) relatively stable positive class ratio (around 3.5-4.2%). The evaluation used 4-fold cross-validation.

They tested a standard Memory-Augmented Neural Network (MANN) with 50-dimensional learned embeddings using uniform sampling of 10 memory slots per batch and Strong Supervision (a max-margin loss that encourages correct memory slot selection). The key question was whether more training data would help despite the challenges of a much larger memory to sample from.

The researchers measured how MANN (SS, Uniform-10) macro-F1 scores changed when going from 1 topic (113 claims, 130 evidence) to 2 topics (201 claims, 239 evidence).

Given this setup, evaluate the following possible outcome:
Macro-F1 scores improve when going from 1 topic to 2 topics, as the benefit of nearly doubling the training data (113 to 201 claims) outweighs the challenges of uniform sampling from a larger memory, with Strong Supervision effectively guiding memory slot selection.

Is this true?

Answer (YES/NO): YES